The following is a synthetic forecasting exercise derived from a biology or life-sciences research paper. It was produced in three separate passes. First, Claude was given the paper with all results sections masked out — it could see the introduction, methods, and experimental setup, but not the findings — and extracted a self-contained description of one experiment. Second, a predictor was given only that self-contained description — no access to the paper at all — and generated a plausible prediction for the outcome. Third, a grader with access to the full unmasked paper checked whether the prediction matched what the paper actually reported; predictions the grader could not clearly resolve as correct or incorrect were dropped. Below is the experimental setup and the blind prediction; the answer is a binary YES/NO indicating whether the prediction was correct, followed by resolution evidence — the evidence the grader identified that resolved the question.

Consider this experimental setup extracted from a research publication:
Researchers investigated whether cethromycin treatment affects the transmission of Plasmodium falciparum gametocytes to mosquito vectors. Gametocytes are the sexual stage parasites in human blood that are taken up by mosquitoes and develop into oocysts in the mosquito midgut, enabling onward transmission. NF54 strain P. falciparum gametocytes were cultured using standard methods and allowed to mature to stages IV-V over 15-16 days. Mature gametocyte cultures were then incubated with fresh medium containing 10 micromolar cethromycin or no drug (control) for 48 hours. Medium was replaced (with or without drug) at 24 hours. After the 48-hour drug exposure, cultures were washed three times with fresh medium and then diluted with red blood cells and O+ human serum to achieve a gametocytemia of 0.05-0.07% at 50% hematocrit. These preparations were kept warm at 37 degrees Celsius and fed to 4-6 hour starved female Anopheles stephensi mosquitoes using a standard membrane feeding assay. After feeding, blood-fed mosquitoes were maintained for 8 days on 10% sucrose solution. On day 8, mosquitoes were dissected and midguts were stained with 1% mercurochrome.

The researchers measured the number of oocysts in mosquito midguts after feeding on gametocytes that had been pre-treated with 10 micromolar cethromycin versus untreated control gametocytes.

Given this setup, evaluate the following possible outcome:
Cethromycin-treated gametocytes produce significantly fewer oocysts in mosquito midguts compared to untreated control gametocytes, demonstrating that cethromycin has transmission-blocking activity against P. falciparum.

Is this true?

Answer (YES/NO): NO